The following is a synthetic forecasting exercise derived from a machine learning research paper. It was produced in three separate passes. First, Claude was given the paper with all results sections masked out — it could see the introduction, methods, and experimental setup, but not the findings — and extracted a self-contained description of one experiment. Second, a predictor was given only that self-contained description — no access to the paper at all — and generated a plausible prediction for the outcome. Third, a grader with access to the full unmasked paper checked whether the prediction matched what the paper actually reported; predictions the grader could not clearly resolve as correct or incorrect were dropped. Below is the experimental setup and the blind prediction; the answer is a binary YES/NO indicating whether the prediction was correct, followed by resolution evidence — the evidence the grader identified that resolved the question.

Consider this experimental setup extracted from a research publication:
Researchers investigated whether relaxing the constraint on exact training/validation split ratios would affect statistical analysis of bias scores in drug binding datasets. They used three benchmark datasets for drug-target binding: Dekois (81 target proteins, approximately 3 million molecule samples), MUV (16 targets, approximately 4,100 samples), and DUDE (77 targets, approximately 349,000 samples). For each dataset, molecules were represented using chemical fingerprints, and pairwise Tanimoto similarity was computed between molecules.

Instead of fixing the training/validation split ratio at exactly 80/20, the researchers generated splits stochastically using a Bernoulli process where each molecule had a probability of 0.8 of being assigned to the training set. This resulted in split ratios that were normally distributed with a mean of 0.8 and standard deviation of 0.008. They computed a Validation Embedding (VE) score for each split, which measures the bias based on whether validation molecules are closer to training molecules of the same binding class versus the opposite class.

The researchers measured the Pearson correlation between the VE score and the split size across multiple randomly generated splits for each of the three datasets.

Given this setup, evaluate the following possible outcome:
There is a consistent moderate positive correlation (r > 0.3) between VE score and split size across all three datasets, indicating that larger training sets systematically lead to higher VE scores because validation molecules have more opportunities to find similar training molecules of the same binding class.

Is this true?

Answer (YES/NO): NO